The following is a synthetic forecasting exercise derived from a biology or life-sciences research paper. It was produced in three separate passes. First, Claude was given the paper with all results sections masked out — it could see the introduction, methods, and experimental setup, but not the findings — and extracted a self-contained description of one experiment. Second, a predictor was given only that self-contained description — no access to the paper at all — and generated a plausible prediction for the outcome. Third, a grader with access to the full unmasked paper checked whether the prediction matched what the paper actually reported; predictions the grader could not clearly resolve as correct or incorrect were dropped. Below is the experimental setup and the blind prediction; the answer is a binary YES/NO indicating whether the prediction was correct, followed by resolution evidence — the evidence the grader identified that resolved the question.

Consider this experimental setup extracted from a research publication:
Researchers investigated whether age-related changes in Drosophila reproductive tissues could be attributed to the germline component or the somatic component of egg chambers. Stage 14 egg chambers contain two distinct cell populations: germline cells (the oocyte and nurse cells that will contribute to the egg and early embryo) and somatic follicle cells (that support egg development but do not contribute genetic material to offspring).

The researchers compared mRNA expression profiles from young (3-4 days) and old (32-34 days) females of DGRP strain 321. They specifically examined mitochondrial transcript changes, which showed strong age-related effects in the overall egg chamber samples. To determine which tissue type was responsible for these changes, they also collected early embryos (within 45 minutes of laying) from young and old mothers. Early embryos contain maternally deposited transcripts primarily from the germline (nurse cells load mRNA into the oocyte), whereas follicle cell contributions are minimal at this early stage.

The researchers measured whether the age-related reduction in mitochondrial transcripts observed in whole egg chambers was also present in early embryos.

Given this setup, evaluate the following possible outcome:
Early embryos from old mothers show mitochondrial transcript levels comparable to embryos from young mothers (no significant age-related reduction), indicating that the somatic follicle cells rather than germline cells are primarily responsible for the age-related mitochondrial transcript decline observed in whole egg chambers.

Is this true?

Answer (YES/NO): NO